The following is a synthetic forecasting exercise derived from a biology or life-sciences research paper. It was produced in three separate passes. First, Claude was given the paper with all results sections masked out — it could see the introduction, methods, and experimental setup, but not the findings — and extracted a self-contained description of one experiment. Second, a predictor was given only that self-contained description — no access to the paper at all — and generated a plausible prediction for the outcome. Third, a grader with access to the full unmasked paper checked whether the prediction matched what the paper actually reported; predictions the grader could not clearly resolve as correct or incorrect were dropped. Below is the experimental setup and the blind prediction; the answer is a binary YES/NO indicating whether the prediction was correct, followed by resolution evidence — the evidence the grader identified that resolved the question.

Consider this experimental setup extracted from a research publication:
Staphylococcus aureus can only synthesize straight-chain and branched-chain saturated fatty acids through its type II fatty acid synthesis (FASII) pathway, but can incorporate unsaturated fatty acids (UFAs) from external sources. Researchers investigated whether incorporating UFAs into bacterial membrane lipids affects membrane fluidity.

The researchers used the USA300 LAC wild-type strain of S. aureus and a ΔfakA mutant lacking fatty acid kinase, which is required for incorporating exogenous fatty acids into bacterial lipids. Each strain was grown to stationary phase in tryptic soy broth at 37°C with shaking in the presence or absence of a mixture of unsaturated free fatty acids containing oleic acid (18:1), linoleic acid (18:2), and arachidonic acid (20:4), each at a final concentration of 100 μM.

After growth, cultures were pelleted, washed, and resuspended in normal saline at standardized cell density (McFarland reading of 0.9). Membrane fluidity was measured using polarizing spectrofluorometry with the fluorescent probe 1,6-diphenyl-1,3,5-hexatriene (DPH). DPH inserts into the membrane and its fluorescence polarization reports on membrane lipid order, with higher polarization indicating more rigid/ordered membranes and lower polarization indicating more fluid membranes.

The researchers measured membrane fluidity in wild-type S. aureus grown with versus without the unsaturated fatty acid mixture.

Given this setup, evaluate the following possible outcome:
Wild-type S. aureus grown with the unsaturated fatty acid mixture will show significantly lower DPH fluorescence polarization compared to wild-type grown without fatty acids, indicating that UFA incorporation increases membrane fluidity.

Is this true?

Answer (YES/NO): YES